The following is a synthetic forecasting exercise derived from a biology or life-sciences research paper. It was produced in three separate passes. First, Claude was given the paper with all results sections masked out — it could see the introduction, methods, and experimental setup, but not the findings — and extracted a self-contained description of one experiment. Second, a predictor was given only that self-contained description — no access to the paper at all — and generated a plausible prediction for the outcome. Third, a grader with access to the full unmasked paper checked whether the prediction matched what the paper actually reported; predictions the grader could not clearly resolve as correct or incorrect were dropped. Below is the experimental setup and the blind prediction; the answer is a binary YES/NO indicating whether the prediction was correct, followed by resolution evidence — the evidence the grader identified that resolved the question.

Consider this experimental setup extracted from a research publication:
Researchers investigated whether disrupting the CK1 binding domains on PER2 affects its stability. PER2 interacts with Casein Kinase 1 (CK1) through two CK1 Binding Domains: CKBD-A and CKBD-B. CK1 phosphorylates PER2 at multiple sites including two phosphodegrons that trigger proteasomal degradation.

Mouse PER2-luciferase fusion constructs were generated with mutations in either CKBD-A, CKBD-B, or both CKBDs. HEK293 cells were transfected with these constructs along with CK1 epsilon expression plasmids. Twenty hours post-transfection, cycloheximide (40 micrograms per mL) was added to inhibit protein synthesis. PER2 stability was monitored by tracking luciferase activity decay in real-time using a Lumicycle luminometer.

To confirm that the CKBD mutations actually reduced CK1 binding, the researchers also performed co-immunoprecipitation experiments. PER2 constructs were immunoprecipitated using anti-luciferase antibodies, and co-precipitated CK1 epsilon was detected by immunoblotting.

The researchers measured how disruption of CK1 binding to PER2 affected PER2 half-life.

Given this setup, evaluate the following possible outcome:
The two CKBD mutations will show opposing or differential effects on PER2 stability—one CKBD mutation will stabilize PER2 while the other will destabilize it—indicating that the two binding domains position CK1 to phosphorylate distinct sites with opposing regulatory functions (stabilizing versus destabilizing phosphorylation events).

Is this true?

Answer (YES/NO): NO